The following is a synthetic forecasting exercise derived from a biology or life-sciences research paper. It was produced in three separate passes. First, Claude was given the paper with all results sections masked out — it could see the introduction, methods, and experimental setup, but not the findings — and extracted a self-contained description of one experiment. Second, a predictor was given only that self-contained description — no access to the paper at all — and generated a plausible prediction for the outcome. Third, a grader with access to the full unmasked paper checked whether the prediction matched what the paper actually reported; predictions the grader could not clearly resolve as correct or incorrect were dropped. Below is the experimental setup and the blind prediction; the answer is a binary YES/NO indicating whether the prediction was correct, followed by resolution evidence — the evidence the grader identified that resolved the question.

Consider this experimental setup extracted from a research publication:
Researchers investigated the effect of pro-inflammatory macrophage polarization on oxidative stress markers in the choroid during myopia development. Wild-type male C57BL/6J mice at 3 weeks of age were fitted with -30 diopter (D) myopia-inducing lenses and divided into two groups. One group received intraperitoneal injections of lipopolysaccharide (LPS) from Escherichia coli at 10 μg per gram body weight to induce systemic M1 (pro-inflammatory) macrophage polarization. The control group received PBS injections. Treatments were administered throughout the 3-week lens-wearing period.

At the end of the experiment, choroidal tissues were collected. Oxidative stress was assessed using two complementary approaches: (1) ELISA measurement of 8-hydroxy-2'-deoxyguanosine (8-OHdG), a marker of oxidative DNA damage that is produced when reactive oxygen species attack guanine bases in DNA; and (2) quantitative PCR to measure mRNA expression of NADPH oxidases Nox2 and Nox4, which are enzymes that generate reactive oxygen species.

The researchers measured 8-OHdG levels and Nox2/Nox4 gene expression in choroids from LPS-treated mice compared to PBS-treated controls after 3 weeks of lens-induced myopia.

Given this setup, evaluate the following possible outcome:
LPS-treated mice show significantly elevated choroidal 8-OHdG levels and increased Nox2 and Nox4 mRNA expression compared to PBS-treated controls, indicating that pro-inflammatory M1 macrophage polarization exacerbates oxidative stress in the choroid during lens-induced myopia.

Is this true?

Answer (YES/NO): NO